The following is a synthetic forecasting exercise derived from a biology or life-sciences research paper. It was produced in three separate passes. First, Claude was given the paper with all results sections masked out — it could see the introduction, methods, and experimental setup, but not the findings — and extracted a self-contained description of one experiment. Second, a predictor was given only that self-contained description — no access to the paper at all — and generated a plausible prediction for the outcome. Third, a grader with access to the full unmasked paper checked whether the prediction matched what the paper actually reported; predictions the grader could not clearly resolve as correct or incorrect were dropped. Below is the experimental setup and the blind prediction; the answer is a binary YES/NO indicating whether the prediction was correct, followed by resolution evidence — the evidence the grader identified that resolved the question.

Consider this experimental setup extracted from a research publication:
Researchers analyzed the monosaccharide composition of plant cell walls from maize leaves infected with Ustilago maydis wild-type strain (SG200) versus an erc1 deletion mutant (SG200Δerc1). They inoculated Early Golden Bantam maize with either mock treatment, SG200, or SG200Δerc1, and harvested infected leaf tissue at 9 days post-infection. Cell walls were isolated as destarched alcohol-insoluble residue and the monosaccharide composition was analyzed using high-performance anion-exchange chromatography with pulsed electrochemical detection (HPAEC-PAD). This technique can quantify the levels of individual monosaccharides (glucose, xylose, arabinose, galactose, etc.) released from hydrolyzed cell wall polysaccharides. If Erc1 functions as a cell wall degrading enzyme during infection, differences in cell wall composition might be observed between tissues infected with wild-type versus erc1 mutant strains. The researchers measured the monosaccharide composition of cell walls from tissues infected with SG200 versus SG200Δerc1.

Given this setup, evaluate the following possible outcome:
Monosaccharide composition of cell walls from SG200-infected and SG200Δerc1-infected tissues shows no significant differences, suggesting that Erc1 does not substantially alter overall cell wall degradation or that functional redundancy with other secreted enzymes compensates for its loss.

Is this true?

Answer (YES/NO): YES